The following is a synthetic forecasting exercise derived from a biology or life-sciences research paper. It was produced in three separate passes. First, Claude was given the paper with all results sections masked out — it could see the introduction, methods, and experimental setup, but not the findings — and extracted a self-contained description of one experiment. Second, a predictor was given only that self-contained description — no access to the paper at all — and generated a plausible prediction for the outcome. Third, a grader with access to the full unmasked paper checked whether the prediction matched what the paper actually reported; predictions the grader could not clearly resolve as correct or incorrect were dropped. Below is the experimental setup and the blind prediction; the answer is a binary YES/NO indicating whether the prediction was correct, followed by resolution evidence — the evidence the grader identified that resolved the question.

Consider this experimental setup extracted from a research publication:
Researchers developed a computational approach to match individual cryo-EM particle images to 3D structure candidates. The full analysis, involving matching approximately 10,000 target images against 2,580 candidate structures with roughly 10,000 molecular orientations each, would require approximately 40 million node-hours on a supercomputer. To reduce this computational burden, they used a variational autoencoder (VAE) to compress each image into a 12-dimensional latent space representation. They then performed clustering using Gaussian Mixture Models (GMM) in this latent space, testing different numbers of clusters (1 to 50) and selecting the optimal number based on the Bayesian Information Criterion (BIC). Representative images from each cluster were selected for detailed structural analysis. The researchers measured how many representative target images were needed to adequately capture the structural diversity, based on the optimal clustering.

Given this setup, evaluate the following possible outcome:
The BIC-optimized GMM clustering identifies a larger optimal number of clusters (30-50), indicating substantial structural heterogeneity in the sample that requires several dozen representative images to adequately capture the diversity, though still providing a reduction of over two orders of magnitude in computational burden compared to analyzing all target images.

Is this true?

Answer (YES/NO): NO